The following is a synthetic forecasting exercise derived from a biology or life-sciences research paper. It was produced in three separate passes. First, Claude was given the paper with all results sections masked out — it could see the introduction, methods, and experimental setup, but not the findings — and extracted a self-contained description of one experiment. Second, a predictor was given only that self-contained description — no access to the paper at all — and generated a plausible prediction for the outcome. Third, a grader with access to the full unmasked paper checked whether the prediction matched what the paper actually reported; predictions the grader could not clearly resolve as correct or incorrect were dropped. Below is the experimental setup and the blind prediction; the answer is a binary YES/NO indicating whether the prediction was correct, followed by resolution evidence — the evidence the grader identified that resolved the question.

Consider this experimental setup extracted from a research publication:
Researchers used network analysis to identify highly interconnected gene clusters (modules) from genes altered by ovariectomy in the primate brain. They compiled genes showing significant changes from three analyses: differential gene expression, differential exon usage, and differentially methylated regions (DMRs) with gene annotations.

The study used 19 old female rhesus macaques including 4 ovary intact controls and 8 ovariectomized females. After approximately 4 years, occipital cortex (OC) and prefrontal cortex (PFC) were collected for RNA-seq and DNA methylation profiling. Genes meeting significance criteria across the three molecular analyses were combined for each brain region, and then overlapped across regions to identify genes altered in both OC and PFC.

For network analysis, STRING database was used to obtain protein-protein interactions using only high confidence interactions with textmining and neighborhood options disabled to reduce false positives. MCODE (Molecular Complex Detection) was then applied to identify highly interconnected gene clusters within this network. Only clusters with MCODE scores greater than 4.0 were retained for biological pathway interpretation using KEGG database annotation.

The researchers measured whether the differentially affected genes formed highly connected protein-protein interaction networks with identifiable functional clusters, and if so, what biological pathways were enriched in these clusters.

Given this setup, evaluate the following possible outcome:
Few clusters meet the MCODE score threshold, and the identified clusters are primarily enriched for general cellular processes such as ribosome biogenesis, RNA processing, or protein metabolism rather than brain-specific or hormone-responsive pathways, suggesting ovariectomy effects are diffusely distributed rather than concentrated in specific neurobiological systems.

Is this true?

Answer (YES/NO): NO